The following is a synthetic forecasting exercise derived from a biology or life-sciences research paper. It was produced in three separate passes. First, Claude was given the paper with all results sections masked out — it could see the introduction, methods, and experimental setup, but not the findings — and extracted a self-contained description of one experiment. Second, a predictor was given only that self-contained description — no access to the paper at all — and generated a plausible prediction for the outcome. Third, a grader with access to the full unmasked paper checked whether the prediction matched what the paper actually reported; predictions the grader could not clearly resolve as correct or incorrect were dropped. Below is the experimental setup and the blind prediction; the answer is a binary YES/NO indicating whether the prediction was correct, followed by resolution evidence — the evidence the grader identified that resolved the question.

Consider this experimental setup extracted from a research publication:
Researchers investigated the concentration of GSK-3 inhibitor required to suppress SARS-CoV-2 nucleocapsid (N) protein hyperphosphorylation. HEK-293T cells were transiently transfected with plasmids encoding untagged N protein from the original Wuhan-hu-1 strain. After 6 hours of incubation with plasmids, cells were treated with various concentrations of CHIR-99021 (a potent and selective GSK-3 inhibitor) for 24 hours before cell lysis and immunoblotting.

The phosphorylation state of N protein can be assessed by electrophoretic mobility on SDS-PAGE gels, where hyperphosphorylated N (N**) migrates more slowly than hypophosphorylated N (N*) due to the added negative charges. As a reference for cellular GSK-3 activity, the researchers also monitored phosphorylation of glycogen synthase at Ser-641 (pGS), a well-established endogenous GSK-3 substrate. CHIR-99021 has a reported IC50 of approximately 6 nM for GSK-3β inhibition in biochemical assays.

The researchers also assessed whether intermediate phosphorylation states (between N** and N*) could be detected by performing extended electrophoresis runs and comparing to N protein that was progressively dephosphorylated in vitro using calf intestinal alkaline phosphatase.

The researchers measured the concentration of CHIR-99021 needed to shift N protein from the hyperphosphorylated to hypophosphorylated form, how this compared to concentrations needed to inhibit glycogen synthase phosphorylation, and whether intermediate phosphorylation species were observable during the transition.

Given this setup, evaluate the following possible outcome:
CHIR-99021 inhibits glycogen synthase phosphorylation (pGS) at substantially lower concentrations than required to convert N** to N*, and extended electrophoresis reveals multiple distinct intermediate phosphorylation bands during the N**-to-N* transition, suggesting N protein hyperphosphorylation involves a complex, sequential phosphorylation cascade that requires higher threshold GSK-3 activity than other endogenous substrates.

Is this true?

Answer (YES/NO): NO